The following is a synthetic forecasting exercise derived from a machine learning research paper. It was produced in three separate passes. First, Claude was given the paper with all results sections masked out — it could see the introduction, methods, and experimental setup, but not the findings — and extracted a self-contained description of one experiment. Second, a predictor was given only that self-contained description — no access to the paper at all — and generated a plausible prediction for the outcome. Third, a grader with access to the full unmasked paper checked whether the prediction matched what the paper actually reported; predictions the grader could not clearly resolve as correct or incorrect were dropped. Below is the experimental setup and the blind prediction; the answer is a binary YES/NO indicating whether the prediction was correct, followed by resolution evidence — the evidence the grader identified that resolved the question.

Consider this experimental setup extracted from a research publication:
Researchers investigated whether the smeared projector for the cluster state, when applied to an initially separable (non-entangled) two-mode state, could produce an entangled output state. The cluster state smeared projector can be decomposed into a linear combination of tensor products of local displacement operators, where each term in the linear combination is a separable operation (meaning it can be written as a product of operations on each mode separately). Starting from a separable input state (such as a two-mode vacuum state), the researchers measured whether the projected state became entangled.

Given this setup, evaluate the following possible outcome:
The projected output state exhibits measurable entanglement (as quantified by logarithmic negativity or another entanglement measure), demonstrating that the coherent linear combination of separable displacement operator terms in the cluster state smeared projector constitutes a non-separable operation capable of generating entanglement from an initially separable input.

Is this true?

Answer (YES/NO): YES